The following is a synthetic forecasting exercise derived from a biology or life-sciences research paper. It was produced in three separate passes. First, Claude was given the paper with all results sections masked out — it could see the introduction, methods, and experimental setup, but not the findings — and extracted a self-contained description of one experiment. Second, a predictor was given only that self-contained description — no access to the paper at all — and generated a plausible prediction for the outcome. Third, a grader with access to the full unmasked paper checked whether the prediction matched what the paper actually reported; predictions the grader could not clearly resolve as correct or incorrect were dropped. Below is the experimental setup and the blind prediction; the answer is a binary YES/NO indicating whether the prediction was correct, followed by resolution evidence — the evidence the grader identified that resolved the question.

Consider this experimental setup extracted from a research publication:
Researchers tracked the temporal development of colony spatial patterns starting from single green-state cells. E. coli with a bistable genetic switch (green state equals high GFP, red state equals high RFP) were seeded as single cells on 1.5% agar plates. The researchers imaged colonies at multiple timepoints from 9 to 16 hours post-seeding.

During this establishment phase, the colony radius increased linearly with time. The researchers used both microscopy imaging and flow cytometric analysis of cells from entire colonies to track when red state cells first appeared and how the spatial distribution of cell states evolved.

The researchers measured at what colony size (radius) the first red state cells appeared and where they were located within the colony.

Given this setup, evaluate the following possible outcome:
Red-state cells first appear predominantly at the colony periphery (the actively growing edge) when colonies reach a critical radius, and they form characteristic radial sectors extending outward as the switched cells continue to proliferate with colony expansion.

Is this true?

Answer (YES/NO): NO